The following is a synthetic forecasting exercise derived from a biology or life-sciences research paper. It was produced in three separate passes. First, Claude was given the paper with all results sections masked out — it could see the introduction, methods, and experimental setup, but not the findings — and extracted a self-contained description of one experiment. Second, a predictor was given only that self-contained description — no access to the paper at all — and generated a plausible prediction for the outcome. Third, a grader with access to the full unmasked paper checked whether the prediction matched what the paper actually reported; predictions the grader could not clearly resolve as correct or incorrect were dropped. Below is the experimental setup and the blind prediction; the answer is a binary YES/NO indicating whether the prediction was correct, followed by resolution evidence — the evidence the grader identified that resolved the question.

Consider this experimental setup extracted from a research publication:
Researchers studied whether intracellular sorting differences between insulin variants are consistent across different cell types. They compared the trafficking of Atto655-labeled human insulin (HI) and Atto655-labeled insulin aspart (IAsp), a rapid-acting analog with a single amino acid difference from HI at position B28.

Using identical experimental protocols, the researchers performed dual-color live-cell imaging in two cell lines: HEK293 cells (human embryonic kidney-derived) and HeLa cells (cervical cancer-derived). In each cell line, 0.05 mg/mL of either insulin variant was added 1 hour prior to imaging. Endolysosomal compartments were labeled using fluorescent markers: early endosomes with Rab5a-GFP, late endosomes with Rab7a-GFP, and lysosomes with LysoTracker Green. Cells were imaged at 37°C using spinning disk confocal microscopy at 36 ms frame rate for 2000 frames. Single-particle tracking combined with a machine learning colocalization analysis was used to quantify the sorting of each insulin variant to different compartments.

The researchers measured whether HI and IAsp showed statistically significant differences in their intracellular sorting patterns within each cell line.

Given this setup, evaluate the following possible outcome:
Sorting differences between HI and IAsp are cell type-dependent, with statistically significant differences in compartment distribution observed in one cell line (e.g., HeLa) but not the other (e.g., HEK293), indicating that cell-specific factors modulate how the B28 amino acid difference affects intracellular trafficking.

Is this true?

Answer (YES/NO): NO